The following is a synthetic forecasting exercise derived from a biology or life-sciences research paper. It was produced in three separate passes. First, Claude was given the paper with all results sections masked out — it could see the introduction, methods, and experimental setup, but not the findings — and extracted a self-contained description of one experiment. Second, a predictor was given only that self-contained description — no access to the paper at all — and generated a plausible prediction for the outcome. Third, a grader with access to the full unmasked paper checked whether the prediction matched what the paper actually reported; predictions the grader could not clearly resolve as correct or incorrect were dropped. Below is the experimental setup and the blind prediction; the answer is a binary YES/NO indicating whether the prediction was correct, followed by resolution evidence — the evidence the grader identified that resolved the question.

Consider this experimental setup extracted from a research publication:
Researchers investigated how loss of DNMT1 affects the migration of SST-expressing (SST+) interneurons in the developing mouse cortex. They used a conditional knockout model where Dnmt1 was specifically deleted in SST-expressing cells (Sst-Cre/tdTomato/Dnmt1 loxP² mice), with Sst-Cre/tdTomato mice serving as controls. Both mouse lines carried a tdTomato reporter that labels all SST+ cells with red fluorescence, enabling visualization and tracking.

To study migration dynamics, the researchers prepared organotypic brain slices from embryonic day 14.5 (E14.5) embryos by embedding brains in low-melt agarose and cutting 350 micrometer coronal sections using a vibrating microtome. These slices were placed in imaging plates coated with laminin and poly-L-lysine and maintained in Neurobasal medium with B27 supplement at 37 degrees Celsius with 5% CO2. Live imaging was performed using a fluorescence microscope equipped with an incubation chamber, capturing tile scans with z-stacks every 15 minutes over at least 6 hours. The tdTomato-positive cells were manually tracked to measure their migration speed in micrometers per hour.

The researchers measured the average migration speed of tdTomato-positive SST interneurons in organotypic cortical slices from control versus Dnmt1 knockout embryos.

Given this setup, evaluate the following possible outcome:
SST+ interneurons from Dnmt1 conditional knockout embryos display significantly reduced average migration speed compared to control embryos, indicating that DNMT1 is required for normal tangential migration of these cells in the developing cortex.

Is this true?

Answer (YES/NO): NO